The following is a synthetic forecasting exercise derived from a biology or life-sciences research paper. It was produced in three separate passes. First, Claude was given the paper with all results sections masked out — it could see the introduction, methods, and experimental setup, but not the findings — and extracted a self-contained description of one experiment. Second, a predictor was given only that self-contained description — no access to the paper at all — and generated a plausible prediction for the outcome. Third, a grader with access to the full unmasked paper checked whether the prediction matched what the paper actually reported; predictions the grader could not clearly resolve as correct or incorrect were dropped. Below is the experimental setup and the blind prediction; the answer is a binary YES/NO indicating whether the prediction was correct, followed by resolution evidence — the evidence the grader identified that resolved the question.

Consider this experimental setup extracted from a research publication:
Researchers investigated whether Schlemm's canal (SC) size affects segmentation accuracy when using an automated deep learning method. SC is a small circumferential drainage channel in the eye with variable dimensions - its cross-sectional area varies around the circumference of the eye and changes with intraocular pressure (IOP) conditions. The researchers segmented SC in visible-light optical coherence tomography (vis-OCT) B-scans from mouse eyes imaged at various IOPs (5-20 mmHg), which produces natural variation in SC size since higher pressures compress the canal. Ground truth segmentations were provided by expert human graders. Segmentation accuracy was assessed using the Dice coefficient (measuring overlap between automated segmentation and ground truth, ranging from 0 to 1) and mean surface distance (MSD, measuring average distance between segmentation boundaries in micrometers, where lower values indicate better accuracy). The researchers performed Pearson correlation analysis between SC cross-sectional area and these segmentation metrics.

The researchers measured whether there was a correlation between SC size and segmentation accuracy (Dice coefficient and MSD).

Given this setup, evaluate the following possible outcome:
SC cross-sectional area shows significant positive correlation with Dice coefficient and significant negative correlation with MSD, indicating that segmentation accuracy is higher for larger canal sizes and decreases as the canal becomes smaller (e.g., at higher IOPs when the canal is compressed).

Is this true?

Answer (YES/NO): NO